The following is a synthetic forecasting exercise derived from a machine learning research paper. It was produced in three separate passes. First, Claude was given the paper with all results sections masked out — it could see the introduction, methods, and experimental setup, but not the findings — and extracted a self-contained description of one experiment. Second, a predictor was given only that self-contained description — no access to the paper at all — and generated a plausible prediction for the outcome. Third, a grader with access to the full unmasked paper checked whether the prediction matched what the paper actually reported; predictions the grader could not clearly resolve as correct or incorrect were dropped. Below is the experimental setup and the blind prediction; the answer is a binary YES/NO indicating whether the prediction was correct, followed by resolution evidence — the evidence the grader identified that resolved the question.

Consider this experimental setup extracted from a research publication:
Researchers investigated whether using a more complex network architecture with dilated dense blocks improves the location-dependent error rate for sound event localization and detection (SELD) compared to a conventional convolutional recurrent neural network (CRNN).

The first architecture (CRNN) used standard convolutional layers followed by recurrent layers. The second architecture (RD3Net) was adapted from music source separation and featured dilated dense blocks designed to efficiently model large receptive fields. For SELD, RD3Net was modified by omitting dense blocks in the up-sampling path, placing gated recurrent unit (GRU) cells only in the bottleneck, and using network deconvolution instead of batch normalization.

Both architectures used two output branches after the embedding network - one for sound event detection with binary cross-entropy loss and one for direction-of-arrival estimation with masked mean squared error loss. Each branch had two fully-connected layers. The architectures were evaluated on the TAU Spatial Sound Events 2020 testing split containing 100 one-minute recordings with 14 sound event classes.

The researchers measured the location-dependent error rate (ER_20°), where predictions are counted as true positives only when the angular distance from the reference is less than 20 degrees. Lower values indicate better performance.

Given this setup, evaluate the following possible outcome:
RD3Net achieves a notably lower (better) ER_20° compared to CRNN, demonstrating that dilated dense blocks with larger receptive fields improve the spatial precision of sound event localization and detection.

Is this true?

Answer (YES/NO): YES